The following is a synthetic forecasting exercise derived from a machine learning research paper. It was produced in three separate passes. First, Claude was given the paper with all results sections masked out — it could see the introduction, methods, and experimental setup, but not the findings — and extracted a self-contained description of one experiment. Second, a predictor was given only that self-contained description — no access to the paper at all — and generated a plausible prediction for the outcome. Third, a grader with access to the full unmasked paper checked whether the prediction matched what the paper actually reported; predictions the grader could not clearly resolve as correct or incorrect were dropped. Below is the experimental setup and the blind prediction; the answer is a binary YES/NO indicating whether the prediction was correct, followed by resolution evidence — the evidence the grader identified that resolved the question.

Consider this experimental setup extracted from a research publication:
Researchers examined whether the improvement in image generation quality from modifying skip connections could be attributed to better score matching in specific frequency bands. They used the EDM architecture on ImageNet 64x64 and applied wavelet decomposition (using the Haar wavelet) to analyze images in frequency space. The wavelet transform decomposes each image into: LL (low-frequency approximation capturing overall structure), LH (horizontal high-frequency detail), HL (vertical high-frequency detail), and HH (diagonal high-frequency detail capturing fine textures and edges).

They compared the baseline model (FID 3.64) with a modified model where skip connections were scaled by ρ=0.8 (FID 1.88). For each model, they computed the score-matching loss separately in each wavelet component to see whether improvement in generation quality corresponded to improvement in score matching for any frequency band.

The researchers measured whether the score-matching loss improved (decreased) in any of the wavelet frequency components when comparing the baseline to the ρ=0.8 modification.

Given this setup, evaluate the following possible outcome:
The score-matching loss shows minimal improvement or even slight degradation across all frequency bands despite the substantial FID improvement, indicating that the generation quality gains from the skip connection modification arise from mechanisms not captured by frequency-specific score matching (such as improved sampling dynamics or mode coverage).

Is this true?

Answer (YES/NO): YES